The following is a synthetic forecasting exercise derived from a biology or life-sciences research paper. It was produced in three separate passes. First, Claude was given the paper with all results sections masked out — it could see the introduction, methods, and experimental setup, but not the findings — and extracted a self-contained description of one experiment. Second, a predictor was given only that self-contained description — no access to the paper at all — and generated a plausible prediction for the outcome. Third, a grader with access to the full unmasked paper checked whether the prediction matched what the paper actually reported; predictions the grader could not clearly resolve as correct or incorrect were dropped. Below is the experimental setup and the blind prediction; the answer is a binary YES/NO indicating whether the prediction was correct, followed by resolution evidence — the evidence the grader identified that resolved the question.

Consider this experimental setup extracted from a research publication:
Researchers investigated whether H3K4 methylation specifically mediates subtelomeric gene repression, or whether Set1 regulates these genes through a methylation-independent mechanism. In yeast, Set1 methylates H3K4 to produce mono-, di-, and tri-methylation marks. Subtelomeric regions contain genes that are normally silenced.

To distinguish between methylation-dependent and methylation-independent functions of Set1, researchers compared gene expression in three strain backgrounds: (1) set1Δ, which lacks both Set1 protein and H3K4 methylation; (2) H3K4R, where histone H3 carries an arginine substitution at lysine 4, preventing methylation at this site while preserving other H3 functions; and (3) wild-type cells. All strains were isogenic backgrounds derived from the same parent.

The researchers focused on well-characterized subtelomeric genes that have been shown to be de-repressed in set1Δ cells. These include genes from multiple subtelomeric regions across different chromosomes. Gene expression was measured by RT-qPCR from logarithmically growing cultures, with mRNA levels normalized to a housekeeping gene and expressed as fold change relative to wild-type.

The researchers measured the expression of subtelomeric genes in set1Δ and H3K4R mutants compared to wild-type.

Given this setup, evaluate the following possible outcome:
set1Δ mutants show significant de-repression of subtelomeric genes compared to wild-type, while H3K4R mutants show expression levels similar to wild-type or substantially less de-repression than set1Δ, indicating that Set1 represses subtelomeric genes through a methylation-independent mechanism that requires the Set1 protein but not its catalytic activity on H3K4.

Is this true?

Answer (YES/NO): NO